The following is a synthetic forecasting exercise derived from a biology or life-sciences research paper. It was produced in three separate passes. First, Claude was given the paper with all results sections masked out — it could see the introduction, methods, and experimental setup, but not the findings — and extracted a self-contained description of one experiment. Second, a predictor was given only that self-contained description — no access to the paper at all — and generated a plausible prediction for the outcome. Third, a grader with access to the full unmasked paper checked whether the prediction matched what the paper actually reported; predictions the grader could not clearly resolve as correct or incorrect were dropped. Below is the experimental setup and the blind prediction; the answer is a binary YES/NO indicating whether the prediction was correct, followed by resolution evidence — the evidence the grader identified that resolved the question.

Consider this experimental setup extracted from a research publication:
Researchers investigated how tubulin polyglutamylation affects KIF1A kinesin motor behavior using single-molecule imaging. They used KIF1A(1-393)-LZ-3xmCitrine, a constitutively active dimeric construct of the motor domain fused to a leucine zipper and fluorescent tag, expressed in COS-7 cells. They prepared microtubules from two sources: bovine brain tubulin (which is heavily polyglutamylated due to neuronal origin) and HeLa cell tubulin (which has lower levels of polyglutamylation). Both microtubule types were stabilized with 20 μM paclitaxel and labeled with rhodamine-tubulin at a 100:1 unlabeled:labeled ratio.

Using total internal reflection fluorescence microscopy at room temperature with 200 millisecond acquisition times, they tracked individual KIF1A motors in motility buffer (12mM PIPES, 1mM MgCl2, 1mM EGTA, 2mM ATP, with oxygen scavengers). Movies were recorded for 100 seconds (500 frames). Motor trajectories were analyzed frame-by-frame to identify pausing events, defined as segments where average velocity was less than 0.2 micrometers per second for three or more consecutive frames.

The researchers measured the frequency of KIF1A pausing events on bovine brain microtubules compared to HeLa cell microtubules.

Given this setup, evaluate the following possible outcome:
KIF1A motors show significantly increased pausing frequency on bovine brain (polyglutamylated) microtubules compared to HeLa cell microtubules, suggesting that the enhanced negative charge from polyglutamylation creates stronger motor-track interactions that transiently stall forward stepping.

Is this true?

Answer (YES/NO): YES